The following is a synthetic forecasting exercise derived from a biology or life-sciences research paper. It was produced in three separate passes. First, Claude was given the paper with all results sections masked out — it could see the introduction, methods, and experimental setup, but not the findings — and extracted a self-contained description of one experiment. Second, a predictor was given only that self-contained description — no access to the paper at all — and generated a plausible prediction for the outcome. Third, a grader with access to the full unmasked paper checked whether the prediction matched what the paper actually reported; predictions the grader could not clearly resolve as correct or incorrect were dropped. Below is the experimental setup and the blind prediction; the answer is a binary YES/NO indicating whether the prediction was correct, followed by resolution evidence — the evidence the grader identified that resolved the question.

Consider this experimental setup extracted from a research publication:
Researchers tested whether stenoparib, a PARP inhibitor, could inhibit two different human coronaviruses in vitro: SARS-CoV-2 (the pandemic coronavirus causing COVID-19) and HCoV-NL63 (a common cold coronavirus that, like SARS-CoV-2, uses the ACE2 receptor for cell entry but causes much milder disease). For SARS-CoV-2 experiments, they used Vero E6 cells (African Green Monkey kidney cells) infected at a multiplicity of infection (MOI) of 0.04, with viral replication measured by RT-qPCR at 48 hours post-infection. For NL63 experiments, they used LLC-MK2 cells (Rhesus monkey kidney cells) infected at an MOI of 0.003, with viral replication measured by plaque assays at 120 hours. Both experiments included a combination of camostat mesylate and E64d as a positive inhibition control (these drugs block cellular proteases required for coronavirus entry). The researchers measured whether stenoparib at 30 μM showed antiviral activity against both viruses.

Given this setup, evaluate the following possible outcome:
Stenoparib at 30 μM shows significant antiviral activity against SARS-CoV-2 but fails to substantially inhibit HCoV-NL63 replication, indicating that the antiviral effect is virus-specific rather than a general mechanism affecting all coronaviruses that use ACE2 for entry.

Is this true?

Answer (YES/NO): NO